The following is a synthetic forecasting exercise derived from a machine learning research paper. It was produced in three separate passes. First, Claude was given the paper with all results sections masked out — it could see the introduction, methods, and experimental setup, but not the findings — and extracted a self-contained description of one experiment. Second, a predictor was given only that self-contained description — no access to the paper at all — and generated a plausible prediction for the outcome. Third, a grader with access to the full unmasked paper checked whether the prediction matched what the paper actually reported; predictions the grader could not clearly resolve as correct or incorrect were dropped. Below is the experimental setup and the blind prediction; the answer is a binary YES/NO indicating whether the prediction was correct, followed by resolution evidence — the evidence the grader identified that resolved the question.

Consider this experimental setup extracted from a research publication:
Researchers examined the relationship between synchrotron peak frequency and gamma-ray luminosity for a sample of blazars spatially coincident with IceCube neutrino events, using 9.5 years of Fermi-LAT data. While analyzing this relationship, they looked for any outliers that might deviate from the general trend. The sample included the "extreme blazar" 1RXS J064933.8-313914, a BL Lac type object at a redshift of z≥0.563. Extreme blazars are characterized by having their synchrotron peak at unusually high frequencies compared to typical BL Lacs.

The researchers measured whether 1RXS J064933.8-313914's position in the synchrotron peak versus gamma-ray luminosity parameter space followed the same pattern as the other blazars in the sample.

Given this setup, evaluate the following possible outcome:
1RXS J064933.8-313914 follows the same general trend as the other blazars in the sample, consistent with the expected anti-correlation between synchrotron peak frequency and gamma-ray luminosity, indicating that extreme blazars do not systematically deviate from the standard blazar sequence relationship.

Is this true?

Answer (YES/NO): NO